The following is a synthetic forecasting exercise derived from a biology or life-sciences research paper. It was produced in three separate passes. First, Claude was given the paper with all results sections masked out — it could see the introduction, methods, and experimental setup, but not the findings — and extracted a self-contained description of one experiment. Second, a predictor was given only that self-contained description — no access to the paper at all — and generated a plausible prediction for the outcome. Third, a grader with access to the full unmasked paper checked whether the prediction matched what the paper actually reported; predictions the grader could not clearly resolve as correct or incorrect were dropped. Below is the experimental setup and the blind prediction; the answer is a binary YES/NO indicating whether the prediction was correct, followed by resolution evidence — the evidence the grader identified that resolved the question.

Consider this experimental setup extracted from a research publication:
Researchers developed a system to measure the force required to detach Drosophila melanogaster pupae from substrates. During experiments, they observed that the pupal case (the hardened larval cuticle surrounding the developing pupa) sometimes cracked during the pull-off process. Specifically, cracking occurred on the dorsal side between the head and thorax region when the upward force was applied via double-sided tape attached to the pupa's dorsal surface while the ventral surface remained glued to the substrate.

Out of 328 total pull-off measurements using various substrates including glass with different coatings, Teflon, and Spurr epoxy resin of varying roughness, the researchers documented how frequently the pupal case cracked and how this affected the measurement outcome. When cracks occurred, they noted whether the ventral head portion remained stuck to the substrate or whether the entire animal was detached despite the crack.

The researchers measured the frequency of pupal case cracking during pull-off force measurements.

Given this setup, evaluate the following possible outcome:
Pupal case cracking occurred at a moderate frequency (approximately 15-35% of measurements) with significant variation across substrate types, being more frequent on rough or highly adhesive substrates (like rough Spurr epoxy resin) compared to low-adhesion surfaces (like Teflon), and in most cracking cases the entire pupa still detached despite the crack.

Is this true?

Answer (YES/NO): NO